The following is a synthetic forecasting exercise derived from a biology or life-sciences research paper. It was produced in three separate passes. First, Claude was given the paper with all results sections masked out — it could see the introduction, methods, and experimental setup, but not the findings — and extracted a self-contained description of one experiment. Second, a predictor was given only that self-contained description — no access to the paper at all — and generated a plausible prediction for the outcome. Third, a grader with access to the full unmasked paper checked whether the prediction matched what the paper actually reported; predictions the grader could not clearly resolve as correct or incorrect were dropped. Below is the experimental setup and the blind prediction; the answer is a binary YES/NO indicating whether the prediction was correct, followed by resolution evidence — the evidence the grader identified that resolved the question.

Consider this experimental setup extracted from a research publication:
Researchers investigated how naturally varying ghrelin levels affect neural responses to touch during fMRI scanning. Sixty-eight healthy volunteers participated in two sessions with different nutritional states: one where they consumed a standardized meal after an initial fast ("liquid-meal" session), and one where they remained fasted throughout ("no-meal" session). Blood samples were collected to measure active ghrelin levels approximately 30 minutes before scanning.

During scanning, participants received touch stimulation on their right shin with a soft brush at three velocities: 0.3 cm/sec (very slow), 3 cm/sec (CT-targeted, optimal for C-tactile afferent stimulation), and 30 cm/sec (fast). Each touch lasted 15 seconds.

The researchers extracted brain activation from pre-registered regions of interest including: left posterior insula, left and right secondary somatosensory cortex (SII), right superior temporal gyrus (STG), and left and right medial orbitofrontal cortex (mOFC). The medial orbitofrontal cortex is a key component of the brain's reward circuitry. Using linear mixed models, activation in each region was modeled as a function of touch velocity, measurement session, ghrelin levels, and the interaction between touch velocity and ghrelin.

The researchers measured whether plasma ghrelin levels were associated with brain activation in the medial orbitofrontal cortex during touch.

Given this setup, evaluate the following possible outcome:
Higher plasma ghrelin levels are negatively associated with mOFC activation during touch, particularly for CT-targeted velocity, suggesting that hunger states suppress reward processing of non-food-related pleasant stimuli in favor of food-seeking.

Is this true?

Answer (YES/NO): NO